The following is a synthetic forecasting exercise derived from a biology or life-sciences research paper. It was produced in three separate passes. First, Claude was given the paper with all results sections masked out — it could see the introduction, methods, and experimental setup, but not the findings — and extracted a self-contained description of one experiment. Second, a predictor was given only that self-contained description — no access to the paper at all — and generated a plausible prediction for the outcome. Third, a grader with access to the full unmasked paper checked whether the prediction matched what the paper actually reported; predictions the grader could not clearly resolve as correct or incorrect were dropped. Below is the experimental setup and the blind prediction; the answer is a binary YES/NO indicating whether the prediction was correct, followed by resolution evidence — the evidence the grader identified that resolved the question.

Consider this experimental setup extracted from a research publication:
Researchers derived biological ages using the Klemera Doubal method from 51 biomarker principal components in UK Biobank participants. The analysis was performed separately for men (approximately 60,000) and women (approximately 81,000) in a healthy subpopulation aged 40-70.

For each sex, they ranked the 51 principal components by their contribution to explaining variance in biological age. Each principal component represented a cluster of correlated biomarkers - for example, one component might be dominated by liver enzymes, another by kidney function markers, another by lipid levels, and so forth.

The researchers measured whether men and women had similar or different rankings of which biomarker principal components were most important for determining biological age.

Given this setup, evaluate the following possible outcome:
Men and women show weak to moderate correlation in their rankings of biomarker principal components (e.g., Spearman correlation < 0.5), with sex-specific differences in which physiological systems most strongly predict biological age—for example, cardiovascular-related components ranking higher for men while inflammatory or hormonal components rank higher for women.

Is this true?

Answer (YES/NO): NO